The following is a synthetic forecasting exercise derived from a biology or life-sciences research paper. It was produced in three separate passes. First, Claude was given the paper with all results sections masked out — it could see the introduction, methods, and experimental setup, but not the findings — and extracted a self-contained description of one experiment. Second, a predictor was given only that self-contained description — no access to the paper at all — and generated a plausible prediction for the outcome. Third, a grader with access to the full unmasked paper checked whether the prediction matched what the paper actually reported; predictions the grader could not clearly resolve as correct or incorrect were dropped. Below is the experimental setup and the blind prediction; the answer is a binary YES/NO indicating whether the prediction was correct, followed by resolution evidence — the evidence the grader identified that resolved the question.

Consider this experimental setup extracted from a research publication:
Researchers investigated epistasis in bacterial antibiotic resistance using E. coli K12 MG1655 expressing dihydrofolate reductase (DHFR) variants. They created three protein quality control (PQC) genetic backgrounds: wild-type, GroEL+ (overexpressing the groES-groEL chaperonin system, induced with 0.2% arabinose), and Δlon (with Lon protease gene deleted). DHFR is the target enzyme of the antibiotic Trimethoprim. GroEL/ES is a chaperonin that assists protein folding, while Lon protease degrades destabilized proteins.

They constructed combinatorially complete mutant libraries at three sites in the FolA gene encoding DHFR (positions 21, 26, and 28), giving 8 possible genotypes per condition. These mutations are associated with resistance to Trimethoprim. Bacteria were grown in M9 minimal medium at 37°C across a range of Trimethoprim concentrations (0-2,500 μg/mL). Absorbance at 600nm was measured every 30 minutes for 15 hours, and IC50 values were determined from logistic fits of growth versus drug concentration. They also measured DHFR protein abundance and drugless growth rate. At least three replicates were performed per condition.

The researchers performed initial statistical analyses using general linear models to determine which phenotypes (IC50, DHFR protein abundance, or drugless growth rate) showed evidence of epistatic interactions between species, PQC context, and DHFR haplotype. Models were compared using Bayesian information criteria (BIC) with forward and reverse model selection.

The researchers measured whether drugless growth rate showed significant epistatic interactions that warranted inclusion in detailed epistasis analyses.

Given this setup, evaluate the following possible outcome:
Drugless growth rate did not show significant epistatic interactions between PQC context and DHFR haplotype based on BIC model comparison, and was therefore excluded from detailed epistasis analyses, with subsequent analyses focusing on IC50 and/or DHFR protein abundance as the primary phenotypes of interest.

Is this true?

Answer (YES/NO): YES